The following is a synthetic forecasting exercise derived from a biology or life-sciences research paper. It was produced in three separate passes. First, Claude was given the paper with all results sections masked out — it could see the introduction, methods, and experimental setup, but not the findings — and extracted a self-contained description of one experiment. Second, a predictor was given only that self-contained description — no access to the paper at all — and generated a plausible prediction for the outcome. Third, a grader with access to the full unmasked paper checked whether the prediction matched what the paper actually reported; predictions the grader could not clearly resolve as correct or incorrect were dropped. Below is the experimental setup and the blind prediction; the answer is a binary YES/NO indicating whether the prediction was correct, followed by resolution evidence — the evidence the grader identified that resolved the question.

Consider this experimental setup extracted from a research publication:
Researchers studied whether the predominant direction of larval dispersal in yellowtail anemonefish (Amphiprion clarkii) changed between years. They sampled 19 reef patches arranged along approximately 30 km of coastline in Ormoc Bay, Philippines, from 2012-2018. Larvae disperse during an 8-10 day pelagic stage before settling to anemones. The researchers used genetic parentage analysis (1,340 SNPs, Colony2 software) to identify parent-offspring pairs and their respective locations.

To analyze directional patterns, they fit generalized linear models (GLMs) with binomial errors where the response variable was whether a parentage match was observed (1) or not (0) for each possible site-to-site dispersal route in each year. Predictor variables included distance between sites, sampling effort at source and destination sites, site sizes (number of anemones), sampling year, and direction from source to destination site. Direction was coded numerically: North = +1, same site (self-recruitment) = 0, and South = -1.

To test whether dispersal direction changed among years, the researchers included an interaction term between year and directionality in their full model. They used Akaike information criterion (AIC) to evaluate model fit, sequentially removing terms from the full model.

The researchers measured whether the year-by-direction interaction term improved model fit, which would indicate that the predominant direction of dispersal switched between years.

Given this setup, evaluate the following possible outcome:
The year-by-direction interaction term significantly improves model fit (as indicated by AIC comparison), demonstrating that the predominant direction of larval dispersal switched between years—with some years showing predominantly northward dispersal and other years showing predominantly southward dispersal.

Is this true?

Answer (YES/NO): NO